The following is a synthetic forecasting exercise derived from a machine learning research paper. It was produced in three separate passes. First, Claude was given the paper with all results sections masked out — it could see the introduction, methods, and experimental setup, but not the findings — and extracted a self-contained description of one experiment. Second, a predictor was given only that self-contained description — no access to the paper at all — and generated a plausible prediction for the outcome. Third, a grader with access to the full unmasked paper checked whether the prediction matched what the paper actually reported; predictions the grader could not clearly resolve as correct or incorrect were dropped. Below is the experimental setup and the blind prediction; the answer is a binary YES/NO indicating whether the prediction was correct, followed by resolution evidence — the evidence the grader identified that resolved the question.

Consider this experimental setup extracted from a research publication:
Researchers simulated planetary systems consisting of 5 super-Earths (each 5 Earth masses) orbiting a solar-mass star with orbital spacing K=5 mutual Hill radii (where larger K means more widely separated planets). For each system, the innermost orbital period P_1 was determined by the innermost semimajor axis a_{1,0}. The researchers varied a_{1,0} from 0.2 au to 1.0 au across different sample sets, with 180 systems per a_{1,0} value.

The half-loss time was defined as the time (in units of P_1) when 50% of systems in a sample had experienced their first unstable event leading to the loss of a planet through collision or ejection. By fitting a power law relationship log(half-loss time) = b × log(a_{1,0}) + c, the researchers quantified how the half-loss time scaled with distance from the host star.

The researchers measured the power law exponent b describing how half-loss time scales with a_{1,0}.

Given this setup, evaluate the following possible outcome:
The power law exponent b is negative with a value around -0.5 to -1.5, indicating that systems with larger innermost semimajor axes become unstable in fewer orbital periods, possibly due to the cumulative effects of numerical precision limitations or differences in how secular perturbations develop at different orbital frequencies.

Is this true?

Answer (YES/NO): NO